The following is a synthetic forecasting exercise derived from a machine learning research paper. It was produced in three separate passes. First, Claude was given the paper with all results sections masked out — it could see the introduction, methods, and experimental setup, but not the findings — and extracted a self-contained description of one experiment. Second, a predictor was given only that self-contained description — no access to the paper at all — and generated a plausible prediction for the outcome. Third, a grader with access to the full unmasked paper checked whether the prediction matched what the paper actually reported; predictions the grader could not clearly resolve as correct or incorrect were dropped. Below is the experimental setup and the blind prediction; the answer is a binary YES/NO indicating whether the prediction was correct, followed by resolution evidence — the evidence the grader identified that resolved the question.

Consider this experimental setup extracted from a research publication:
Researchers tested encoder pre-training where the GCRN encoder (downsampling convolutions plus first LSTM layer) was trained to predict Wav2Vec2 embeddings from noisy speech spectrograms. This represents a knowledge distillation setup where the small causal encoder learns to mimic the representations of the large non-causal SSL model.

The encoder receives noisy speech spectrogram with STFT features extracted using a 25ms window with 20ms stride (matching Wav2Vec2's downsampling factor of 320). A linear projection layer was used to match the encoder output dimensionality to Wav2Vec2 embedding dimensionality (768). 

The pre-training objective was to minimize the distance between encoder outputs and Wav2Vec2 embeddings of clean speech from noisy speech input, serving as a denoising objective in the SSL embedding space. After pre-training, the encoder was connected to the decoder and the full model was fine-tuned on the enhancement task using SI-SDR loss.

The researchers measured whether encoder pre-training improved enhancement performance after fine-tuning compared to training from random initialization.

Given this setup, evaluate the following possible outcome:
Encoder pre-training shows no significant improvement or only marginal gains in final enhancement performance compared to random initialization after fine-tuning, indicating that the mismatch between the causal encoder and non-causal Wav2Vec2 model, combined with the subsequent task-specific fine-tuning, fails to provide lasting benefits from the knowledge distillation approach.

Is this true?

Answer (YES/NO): YES